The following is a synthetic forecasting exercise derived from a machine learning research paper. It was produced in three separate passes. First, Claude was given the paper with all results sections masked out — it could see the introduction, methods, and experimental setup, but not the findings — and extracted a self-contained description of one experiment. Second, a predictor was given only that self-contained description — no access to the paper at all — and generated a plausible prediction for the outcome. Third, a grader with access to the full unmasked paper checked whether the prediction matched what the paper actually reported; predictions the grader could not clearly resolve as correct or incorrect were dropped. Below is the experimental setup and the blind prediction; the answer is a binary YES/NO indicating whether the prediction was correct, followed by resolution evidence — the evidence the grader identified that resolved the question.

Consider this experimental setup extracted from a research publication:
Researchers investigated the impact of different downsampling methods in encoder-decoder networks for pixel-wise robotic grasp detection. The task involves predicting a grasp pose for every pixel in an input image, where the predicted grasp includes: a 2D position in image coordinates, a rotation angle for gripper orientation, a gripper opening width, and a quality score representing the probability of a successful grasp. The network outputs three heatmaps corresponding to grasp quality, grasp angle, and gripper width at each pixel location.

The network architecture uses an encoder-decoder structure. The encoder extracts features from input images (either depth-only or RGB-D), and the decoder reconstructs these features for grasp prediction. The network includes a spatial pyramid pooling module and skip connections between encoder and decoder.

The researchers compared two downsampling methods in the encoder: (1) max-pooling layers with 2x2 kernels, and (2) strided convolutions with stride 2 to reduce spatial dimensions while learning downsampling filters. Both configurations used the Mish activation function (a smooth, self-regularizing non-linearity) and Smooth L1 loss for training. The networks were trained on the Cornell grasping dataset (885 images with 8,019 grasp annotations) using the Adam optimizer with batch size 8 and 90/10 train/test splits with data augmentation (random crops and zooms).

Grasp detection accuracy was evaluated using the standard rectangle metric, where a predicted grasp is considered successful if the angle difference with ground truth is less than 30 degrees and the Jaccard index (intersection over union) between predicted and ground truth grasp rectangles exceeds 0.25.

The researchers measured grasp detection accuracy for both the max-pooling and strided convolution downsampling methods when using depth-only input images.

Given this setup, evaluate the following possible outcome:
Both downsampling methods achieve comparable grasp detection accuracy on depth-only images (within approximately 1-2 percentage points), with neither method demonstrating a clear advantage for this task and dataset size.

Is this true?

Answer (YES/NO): NO